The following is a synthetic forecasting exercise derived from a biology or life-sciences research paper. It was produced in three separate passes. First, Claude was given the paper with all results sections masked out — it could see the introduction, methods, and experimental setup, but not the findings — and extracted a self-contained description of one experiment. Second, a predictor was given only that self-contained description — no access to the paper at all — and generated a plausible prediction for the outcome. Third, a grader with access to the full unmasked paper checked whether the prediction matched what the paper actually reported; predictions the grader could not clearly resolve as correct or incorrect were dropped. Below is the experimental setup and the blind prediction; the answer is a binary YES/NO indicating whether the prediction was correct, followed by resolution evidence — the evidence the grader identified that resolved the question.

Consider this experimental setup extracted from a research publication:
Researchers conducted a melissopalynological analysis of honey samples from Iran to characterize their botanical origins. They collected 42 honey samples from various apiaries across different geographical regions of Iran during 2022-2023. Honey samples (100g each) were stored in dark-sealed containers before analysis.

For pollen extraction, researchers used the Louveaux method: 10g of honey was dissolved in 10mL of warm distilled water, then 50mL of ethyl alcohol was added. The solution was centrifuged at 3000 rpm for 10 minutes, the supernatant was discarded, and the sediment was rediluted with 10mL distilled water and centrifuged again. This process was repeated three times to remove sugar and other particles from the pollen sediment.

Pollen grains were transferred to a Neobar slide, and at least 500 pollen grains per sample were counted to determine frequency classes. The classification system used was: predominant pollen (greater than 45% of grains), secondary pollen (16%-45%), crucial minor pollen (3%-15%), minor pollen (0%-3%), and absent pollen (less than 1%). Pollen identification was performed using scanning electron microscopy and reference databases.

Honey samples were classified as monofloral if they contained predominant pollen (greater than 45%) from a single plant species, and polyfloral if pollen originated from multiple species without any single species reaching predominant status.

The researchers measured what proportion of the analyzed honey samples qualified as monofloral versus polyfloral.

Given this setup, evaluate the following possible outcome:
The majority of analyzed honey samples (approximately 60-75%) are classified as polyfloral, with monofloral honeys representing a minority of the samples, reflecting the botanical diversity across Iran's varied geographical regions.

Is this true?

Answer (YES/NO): YES